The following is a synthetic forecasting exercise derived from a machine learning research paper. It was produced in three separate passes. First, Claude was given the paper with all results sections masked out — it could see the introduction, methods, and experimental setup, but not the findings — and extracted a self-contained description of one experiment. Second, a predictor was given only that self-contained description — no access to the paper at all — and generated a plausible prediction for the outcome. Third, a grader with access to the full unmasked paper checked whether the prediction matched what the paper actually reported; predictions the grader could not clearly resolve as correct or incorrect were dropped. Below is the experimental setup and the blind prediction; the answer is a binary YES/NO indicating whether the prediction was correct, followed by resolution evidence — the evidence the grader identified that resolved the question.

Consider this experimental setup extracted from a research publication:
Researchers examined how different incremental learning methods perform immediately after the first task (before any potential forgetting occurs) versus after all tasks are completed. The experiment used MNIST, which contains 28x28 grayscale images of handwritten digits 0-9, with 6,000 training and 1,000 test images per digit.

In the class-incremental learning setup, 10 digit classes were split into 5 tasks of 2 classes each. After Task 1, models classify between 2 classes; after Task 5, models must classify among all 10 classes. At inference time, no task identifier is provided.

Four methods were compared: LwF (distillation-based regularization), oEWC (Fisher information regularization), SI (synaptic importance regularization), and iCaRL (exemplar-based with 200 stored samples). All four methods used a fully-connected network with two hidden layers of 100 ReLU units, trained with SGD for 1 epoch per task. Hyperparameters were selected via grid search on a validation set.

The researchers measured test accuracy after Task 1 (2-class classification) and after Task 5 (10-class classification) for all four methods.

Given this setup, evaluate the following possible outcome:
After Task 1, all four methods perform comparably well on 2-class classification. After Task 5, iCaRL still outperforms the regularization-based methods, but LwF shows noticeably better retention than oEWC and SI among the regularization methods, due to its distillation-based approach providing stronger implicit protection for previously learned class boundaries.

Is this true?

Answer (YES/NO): NO